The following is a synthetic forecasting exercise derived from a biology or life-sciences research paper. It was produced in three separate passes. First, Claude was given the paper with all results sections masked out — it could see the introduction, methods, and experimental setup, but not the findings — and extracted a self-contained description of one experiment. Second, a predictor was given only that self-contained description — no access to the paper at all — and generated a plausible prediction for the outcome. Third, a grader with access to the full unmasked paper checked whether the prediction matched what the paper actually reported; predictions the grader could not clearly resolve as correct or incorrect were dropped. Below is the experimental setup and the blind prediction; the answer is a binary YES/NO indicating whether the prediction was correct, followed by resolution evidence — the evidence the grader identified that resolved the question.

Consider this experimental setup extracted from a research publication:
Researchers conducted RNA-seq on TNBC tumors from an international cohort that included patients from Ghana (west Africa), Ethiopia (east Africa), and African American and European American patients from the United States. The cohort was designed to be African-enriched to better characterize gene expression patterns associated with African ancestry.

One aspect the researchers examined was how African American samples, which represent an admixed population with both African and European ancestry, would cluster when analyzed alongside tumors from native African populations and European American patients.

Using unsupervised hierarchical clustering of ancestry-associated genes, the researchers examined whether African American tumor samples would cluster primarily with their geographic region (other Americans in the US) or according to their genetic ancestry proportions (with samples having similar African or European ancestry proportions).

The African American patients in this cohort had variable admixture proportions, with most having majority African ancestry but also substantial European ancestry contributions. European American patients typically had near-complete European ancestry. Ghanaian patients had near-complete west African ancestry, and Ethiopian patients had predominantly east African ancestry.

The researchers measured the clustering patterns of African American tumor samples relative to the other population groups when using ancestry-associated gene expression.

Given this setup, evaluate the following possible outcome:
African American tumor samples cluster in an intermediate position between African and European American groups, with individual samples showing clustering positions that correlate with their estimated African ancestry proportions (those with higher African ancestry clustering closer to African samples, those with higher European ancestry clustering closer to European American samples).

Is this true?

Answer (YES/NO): NO